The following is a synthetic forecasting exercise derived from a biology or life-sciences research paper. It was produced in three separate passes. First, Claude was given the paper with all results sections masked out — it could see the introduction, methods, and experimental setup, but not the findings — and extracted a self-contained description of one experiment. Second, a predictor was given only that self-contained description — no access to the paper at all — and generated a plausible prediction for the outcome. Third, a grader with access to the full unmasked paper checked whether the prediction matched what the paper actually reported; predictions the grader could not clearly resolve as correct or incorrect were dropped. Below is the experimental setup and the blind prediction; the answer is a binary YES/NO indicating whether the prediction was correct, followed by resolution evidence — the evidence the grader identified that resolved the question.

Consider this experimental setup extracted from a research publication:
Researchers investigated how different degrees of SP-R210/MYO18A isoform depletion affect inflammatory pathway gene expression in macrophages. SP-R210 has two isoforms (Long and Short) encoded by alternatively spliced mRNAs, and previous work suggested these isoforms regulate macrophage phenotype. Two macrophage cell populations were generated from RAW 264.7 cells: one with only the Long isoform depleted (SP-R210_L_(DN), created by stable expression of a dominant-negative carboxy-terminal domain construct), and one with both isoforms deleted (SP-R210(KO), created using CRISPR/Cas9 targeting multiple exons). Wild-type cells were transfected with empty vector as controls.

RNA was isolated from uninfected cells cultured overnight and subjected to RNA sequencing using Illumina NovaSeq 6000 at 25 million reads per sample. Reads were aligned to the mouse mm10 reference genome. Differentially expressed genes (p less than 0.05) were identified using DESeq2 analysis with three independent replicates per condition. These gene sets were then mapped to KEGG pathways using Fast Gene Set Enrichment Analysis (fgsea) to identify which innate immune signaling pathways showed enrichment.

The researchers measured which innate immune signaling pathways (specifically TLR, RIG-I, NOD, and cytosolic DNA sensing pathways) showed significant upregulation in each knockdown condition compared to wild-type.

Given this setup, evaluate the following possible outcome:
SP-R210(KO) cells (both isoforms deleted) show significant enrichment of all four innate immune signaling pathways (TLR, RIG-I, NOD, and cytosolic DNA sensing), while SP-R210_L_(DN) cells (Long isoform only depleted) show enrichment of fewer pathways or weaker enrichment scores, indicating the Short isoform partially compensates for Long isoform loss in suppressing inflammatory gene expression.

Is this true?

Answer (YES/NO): NO